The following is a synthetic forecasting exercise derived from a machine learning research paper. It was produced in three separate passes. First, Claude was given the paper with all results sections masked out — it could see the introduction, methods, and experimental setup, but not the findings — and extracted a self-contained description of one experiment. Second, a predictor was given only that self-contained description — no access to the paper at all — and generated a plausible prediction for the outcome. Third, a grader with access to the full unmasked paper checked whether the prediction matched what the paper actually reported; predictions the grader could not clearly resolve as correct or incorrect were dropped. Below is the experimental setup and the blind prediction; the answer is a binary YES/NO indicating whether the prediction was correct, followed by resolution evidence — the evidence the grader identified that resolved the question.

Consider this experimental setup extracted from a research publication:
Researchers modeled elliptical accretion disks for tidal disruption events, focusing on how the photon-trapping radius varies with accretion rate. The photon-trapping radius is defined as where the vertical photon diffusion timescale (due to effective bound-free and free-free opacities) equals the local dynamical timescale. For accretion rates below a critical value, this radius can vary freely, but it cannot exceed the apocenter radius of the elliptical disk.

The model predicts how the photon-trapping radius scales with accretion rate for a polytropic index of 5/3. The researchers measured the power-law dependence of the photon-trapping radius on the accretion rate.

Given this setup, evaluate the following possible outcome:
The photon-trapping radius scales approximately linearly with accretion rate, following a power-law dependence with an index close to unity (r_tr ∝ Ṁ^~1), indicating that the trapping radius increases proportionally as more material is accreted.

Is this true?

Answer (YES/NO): NO